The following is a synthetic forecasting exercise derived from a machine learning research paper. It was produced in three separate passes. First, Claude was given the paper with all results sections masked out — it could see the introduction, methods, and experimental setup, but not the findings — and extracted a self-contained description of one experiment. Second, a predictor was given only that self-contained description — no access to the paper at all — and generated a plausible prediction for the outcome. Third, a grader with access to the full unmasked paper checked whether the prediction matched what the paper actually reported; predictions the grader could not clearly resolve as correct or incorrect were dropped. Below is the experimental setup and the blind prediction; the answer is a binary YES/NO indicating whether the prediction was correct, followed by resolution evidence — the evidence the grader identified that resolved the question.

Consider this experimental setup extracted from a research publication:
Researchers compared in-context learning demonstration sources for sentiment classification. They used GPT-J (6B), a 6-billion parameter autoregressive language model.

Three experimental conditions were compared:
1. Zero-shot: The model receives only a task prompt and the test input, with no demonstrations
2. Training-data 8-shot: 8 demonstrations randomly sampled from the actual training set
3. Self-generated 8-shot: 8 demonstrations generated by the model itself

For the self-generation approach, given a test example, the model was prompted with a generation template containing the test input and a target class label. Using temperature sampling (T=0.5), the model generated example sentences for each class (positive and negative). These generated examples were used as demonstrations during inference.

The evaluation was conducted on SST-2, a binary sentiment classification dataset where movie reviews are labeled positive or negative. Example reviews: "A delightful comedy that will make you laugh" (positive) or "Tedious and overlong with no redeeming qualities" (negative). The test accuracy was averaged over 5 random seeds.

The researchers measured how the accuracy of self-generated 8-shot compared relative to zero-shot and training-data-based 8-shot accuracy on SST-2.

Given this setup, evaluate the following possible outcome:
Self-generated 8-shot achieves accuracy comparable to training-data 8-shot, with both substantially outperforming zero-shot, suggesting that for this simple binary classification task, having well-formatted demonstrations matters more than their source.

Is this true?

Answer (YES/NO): NO